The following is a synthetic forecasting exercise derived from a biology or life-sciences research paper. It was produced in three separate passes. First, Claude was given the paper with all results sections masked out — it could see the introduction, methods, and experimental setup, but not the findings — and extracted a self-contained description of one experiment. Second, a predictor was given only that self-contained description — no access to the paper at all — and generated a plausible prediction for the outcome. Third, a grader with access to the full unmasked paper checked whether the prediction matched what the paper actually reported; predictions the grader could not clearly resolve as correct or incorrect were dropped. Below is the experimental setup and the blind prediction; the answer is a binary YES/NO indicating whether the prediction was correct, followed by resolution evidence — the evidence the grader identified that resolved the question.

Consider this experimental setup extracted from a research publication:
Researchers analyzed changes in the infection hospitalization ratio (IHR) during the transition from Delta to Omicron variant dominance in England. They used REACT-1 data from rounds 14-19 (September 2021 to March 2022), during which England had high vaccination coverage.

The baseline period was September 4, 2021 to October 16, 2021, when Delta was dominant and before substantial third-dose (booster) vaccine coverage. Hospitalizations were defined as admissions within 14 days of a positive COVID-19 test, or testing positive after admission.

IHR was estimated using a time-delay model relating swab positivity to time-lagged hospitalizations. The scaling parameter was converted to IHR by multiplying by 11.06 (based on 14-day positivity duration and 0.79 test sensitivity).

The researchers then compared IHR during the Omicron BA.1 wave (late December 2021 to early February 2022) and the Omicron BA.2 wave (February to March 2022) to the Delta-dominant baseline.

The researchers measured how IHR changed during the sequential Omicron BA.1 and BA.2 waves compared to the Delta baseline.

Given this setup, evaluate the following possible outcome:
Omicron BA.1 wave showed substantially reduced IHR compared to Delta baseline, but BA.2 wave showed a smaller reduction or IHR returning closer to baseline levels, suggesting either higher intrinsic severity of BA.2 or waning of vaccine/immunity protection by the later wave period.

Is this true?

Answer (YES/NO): NO